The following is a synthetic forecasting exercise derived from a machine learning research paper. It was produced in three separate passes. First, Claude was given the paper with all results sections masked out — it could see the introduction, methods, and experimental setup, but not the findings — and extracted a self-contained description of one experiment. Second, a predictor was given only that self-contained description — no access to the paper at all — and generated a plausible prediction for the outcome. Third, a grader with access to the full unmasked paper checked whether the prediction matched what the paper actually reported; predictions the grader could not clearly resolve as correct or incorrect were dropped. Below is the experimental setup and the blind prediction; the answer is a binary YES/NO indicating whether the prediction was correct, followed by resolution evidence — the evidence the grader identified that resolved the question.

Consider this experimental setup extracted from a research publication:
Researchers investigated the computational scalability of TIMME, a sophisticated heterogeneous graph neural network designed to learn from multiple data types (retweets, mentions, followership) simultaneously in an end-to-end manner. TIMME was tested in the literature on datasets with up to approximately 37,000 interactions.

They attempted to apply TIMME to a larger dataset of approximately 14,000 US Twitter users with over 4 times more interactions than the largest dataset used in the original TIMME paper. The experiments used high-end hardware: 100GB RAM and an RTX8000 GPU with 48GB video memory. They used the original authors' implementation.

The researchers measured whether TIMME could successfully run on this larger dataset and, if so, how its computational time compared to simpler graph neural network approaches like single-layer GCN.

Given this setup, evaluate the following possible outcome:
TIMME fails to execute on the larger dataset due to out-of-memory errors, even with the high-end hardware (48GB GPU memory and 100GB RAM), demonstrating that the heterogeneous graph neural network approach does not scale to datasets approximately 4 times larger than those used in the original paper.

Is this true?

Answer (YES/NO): YES